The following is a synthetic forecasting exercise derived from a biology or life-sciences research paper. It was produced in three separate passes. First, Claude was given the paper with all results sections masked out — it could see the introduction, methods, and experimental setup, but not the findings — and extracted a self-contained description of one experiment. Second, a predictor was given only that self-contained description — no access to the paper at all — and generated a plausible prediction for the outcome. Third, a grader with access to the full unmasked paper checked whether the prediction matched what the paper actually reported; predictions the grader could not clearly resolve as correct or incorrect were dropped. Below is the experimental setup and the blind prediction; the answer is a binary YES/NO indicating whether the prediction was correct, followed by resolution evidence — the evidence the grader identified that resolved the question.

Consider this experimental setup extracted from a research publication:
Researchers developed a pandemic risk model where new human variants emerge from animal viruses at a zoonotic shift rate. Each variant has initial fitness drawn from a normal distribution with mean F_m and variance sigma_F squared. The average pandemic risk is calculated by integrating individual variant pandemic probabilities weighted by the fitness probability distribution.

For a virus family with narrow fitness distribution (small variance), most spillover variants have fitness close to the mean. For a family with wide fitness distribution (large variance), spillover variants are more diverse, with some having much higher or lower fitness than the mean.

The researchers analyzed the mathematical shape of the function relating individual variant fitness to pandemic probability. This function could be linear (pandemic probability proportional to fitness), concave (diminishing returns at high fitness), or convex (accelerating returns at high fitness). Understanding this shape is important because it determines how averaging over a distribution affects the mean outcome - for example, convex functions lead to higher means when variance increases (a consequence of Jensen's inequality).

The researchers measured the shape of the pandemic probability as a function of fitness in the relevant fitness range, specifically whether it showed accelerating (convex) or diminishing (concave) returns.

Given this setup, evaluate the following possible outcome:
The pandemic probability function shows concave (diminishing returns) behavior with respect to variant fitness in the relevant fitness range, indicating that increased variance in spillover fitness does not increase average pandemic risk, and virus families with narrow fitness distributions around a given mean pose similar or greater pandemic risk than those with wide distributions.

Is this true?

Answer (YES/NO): NO